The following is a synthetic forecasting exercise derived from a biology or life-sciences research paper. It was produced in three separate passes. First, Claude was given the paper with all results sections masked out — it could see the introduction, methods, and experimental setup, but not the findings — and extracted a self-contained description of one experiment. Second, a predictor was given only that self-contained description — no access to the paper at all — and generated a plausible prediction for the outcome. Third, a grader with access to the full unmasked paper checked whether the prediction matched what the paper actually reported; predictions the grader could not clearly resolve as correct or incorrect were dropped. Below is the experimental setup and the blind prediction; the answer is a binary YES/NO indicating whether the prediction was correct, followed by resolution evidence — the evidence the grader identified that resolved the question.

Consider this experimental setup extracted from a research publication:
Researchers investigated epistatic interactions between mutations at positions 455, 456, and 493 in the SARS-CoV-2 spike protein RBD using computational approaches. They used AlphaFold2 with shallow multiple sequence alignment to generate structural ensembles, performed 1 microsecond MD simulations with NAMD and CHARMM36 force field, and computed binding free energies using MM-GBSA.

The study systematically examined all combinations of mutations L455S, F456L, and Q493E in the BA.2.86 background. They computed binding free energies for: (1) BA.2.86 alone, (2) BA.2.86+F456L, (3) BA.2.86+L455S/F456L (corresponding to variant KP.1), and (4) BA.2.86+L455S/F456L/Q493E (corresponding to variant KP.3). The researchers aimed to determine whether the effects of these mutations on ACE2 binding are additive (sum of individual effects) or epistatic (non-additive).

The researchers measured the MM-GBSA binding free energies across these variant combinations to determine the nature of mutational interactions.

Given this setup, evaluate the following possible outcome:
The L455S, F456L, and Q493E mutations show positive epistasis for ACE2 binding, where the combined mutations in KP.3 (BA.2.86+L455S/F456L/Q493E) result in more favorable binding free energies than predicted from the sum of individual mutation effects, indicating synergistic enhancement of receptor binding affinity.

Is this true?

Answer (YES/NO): YES